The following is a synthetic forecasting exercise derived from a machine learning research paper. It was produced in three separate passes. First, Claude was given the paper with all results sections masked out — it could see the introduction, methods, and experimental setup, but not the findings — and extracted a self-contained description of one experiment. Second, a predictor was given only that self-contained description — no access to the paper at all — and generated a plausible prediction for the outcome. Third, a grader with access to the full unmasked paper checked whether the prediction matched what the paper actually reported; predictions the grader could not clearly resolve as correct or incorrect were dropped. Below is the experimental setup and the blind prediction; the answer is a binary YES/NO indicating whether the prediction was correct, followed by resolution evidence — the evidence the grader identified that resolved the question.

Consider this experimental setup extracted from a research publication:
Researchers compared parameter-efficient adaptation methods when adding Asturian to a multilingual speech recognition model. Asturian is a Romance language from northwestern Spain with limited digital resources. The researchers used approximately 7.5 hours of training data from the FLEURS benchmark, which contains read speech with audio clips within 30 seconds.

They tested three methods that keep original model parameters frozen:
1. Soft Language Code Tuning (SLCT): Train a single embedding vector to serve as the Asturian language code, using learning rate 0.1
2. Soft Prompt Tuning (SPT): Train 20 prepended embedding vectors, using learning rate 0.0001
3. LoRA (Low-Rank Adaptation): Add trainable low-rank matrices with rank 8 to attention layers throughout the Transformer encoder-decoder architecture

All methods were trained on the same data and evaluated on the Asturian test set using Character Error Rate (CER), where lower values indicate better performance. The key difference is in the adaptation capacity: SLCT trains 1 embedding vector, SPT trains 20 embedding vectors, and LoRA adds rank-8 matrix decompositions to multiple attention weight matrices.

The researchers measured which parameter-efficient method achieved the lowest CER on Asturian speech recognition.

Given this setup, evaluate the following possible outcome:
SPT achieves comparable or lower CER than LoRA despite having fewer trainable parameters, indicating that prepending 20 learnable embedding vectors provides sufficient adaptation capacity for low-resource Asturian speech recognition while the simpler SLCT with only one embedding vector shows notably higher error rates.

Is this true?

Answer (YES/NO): NO